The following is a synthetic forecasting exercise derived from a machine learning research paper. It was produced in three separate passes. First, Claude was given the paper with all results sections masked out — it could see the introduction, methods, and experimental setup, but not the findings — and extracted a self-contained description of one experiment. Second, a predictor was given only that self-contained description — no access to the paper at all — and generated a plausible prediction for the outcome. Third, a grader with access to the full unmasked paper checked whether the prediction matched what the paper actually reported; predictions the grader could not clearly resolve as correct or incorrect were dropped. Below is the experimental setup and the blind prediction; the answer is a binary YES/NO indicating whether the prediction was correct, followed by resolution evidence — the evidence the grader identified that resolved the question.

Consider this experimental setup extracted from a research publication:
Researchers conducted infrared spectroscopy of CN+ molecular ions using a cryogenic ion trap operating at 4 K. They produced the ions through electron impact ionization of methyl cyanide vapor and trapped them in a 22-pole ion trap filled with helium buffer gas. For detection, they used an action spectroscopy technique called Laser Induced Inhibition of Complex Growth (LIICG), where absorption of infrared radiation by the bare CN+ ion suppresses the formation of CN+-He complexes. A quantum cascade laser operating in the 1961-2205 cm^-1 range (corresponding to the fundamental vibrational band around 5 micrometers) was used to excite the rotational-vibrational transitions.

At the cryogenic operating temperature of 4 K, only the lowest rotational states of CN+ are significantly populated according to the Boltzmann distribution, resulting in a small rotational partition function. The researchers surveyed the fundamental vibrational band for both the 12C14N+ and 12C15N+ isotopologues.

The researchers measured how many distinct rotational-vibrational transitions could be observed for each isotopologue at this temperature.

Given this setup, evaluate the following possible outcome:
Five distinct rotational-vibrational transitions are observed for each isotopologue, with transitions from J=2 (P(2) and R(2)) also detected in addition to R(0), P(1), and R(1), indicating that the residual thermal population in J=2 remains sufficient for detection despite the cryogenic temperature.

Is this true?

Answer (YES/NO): NO